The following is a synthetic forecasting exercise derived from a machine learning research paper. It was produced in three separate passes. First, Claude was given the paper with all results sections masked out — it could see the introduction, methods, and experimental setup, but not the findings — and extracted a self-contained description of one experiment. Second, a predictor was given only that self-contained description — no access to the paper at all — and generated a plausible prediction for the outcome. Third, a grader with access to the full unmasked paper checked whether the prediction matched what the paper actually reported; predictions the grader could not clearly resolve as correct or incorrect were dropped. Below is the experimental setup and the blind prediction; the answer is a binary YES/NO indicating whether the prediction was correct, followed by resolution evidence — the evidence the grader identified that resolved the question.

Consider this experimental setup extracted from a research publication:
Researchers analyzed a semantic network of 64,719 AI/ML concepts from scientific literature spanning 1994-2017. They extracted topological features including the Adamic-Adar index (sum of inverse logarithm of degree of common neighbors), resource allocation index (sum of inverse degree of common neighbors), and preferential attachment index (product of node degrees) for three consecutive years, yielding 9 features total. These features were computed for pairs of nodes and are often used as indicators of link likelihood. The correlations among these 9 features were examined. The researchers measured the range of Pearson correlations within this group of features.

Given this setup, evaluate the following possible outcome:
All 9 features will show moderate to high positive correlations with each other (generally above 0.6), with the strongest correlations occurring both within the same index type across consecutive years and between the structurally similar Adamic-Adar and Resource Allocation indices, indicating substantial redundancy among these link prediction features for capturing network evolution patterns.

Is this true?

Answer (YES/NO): YES